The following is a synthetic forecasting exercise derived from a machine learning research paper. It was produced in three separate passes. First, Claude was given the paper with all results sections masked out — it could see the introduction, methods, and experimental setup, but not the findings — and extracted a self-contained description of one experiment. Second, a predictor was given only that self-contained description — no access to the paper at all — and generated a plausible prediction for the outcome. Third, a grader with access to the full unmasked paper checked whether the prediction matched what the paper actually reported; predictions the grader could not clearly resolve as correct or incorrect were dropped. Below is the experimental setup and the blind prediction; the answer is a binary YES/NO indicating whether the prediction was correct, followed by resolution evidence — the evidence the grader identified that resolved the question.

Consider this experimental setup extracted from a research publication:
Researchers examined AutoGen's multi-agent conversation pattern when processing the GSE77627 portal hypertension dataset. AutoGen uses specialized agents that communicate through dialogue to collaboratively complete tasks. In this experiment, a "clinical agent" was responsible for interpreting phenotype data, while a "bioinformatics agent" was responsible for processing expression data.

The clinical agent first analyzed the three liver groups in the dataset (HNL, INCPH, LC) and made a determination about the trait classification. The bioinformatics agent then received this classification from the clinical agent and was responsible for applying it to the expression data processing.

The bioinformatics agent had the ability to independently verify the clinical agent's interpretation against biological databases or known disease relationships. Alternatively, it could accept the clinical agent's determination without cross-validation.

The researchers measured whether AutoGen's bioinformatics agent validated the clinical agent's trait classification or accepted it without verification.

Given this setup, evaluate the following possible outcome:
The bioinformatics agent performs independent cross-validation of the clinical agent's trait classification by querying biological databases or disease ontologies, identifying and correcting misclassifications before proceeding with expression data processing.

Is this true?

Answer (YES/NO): NO